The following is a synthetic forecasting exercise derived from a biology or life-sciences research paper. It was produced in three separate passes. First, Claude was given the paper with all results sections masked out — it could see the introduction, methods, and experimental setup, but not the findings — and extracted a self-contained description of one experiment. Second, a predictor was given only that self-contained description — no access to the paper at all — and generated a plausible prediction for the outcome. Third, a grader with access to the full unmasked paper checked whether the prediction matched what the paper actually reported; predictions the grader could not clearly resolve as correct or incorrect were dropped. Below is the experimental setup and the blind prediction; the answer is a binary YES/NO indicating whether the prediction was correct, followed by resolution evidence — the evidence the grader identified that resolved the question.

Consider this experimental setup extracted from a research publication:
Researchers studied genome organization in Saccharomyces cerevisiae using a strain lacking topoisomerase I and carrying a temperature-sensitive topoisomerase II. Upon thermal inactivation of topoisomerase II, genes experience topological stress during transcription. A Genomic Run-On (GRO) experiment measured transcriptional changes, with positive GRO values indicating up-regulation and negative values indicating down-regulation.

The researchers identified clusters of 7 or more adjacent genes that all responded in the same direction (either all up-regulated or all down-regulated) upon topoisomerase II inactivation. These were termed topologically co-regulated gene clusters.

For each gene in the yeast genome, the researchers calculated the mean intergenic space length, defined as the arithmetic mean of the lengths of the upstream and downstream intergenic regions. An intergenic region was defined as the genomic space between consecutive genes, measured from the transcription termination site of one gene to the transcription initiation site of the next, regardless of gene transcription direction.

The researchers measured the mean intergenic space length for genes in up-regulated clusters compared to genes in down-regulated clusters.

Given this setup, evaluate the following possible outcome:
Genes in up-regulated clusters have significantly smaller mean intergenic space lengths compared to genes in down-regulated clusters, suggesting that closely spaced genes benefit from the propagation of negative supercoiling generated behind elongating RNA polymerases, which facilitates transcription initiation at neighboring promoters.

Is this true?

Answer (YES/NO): NO